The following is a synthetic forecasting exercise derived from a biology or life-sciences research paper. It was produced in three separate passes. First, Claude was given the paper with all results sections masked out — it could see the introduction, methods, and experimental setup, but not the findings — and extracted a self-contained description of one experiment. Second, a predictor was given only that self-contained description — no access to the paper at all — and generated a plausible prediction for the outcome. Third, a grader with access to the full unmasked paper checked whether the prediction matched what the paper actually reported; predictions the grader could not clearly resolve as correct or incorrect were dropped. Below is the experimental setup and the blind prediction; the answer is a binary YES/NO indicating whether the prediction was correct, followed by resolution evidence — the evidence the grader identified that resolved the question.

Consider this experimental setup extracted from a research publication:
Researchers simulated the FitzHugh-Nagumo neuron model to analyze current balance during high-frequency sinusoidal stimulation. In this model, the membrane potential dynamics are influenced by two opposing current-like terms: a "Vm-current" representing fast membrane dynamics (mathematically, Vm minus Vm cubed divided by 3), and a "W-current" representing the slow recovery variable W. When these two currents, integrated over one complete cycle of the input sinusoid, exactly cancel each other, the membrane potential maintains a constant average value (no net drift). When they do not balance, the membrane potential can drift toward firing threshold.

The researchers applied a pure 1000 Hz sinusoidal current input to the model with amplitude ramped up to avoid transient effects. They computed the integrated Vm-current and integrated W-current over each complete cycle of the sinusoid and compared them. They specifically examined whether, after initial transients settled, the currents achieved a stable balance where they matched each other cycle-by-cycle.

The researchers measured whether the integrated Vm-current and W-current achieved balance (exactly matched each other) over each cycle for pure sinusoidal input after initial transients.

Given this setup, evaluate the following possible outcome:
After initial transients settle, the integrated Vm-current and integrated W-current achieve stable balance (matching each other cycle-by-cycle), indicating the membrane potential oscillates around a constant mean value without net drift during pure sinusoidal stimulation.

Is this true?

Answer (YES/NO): YES